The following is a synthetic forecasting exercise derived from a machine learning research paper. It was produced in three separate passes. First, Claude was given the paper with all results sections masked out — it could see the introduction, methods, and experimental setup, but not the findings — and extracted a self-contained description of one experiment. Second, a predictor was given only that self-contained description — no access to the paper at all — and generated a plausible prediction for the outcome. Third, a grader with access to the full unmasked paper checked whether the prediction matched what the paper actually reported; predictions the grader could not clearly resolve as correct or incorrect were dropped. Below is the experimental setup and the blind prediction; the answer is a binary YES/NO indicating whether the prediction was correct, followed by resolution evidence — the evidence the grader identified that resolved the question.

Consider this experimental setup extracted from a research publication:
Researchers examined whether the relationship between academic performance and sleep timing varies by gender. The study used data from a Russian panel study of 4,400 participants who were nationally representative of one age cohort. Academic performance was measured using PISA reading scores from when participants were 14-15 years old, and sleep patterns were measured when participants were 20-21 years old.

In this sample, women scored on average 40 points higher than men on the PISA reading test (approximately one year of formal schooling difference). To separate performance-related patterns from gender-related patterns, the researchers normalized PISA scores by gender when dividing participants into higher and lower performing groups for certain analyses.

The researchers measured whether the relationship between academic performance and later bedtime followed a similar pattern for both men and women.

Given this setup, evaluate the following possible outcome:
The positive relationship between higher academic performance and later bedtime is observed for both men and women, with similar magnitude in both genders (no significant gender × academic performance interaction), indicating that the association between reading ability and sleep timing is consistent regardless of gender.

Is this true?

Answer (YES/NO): NO